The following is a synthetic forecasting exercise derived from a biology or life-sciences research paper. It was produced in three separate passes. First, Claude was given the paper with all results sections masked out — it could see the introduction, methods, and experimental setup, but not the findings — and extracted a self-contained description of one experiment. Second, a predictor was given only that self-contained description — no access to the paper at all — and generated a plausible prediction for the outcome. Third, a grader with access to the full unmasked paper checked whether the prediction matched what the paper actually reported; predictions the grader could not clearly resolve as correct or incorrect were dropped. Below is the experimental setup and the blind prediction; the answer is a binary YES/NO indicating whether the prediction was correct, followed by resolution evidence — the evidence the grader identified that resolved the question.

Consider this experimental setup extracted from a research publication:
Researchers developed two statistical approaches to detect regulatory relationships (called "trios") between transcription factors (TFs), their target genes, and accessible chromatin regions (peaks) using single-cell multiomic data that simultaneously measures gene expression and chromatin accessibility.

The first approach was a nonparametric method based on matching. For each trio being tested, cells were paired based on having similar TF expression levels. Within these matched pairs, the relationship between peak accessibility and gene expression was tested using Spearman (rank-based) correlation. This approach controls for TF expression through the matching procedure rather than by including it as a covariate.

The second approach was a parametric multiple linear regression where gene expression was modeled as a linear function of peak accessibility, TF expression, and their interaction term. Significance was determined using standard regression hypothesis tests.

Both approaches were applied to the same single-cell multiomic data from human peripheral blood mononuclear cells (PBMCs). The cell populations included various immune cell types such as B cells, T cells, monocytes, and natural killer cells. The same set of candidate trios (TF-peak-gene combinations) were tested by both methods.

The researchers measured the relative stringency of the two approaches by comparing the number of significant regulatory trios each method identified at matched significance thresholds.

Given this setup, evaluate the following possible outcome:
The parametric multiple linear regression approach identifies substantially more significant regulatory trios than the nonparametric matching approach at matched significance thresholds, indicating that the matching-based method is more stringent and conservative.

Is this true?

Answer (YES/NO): YES